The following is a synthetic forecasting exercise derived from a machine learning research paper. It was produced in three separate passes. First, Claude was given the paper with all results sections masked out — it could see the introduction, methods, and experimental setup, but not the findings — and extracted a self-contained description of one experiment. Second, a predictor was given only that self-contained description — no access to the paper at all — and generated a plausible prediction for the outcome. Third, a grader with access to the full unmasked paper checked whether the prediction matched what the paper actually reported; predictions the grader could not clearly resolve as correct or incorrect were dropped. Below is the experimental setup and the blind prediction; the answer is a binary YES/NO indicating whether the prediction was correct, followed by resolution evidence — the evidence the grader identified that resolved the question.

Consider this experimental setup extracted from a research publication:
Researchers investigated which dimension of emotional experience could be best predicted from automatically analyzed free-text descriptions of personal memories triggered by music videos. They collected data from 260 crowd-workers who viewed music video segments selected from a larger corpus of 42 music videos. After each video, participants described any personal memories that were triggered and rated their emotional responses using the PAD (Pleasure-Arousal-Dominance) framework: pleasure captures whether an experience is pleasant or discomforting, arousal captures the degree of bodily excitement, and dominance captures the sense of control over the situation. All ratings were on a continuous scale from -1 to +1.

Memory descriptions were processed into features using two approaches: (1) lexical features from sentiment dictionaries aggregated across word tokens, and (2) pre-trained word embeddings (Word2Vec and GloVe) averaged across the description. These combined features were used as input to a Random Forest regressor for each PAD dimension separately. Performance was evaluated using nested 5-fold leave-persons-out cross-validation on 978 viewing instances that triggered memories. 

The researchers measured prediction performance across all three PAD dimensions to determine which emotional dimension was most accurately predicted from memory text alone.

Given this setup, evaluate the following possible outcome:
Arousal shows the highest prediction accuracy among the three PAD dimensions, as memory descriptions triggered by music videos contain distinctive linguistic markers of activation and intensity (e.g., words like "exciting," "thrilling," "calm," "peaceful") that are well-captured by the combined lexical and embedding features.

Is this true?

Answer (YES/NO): NO